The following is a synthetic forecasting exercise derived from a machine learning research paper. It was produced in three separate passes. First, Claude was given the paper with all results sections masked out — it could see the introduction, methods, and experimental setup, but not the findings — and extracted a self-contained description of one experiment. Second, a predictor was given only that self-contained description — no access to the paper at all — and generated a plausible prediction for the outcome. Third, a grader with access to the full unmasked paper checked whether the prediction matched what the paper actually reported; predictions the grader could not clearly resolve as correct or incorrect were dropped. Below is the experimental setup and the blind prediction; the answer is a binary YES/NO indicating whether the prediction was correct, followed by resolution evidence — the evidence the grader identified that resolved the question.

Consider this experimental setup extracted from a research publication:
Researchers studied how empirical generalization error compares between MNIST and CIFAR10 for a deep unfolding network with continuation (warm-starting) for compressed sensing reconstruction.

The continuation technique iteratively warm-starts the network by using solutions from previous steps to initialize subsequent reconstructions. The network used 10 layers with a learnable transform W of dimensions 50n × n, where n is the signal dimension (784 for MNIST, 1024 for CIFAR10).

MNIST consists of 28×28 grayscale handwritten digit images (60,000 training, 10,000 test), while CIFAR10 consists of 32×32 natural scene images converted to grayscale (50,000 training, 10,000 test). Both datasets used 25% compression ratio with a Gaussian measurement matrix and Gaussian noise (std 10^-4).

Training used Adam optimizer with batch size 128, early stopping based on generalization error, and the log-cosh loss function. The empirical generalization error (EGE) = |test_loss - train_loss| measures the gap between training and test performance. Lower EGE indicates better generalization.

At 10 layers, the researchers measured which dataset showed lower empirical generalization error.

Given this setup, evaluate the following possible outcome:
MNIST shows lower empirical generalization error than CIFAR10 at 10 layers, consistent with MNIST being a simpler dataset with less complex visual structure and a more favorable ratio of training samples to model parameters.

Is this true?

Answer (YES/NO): NO